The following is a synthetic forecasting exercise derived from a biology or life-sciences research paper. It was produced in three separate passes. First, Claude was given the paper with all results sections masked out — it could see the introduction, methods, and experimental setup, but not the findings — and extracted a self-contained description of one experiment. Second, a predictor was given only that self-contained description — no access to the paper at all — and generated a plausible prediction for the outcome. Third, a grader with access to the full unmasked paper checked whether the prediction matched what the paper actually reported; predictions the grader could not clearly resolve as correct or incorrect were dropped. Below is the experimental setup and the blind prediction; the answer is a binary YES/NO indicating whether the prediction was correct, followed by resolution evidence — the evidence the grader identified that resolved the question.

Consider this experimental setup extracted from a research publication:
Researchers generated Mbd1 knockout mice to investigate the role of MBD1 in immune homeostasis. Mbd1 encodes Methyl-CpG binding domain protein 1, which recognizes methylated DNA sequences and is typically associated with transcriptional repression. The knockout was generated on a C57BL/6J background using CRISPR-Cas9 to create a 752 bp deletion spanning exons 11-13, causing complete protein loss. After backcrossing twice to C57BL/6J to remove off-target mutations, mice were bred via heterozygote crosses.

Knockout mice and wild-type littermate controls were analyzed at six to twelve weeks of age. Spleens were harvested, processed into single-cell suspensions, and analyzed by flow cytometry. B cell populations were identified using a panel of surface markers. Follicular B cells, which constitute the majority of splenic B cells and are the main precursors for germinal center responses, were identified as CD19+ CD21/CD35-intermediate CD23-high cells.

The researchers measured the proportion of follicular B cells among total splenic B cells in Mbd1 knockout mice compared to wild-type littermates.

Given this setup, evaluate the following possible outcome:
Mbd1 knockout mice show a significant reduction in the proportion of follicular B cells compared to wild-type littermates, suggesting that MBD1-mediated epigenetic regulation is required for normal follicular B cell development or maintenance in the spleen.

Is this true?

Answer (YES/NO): NO